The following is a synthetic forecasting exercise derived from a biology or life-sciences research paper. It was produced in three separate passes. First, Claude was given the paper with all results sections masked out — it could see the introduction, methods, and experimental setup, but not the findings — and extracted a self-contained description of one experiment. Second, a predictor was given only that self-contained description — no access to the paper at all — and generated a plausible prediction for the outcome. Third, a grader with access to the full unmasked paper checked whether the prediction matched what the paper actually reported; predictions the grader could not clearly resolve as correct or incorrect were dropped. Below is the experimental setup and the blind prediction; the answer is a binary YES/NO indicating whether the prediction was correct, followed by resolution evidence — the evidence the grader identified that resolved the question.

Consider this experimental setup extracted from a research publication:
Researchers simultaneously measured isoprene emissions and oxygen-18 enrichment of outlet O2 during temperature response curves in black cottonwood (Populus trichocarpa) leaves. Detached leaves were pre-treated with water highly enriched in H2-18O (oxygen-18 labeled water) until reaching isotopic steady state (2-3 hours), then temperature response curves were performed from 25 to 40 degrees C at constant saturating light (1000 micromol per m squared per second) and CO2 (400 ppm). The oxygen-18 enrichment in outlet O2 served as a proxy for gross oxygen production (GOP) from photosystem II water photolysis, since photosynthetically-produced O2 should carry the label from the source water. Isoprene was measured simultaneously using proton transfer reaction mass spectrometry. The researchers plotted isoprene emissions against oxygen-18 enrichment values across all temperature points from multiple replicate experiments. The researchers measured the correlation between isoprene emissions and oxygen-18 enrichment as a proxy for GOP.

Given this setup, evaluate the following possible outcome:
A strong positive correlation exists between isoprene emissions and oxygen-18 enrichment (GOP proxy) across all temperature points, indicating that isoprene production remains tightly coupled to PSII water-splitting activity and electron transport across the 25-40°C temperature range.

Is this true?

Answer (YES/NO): YES